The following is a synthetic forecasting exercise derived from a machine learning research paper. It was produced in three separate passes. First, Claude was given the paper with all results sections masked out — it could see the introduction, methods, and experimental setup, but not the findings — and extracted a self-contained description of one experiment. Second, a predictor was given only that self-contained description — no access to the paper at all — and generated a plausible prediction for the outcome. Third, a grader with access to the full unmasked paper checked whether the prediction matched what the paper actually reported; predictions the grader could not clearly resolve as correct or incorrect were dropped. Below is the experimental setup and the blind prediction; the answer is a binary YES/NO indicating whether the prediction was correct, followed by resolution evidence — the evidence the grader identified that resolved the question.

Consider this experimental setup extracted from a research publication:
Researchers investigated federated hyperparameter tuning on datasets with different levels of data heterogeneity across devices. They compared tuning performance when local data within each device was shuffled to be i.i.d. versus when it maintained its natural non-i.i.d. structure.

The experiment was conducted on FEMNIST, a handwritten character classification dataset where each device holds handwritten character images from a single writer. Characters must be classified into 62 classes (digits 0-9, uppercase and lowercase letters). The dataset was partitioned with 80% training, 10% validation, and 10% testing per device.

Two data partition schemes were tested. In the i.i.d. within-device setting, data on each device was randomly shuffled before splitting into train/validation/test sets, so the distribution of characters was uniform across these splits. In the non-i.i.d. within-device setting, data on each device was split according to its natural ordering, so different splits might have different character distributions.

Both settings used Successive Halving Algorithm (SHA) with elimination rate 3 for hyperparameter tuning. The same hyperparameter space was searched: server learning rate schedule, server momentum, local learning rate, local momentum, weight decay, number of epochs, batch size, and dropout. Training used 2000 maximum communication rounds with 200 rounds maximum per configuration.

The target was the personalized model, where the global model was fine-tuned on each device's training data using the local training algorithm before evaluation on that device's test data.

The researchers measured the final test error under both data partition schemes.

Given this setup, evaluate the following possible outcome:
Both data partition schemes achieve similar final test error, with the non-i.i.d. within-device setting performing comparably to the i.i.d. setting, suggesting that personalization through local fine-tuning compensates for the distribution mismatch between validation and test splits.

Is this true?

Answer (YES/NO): YES